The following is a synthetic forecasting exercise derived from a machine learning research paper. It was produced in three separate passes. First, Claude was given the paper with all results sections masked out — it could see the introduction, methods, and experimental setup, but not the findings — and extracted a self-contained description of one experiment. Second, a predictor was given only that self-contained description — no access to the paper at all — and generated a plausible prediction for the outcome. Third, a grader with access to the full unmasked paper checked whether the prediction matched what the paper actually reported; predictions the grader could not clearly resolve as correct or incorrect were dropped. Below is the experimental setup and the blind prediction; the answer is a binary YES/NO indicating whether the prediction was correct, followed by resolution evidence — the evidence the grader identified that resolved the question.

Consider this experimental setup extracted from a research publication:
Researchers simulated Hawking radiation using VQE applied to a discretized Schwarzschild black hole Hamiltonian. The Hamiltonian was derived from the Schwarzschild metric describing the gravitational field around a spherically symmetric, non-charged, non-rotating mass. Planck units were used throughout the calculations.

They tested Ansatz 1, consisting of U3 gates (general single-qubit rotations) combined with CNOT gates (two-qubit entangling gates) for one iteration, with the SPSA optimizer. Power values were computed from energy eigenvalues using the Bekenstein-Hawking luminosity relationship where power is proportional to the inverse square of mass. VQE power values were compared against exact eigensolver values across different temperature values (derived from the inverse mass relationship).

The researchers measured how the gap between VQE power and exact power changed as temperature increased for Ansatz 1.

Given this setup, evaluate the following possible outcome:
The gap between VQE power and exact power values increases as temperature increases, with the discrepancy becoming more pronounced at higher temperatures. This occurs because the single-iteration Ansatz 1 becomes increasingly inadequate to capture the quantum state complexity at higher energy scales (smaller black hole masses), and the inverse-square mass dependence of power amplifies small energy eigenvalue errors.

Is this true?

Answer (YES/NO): YES